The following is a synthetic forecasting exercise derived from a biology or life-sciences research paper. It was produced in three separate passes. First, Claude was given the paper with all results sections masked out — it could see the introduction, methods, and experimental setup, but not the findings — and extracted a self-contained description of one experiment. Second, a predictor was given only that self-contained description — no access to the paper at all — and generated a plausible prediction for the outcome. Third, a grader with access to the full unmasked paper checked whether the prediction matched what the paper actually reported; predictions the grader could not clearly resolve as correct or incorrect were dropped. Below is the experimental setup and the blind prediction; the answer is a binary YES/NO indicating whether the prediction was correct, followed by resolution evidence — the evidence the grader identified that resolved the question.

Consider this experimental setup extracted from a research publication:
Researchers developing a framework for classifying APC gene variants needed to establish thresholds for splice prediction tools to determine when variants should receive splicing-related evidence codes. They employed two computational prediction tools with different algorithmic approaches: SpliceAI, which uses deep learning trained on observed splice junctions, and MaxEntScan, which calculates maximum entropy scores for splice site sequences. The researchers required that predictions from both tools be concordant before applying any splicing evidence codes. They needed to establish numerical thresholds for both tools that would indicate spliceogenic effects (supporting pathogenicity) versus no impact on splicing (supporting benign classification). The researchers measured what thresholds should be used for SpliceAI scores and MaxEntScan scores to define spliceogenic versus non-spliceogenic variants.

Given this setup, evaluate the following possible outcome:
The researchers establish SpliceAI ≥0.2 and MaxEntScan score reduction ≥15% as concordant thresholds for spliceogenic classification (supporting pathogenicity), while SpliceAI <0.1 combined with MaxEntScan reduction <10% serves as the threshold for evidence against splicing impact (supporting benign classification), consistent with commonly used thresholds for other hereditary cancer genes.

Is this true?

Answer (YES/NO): NO